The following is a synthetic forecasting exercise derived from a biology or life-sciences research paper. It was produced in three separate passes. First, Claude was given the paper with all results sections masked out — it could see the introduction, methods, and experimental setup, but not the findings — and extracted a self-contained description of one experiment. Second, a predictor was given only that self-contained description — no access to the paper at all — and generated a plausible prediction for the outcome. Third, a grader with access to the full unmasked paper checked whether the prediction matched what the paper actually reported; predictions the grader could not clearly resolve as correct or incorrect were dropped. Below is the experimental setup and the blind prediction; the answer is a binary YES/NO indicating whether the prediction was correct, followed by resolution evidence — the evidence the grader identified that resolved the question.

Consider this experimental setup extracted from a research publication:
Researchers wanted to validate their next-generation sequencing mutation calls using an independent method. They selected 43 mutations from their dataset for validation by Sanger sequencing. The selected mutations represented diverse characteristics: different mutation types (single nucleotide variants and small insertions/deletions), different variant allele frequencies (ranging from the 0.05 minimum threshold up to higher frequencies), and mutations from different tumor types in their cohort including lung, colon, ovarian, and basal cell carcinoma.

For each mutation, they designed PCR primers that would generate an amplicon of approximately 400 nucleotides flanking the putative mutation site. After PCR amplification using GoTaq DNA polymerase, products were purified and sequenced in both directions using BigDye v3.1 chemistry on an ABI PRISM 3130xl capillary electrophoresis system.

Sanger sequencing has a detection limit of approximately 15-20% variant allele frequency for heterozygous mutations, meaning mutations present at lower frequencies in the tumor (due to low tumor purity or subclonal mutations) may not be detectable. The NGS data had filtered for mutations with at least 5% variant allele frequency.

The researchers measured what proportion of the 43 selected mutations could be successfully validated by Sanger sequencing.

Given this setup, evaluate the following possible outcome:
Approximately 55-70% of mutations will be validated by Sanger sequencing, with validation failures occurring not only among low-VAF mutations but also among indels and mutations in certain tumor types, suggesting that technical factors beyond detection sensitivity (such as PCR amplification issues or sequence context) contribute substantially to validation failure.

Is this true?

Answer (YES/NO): NO